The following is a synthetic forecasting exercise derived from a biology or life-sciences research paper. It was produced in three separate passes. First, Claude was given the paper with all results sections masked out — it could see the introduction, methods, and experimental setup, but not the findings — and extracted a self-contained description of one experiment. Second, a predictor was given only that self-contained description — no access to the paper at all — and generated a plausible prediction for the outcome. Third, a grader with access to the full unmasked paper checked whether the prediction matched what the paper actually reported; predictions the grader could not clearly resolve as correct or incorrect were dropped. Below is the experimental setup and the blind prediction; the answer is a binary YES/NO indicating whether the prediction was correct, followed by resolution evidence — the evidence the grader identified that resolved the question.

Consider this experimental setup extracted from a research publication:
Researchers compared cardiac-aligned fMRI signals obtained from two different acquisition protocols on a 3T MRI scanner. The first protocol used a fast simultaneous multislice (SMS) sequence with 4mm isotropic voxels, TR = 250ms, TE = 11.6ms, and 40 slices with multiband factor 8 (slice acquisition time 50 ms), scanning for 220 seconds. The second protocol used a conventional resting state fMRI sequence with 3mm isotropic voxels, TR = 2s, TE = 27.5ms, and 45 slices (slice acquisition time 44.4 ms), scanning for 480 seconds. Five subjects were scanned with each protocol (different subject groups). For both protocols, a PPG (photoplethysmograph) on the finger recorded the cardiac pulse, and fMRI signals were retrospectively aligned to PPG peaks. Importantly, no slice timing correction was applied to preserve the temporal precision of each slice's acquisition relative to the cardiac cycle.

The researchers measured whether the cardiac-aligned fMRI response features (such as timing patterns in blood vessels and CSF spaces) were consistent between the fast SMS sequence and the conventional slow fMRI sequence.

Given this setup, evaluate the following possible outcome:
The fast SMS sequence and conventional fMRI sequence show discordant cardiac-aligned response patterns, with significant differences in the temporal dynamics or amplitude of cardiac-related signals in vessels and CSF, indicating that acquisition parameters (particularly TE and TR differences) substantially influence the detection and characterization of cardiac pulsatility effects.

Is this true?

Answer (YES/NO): NO